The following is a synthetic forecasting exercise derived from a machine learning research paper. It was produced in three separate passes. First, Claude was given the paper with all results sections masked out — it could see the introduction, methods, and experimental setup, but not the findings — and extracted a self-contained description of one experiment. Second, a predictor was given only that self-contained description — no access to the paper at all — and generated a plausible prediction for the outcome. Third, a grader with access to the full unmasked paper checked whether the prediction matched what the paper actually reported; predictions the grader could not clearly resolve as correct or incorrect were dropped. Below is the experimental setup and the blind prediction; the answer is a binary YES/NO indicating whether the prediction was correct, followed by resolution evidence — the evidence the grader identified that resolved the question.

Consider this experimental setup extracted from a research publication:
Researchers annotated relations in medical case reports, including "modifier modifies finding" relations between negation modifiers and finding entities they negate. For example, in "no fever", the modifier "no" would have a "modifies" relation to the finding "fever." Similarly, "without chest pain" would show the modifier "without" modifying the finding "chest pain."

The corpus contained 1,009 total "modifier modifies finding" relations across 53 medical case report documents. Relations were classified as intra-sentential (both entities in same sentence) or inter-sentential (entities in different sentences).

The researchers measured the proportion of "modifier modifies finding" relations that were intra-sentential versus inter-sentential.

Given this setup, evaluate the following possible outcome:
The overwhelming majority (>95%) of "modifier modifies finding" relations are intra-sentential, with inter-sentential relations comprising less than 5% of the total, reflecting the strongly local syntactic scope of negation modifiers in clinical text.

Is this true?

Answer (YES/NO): YES